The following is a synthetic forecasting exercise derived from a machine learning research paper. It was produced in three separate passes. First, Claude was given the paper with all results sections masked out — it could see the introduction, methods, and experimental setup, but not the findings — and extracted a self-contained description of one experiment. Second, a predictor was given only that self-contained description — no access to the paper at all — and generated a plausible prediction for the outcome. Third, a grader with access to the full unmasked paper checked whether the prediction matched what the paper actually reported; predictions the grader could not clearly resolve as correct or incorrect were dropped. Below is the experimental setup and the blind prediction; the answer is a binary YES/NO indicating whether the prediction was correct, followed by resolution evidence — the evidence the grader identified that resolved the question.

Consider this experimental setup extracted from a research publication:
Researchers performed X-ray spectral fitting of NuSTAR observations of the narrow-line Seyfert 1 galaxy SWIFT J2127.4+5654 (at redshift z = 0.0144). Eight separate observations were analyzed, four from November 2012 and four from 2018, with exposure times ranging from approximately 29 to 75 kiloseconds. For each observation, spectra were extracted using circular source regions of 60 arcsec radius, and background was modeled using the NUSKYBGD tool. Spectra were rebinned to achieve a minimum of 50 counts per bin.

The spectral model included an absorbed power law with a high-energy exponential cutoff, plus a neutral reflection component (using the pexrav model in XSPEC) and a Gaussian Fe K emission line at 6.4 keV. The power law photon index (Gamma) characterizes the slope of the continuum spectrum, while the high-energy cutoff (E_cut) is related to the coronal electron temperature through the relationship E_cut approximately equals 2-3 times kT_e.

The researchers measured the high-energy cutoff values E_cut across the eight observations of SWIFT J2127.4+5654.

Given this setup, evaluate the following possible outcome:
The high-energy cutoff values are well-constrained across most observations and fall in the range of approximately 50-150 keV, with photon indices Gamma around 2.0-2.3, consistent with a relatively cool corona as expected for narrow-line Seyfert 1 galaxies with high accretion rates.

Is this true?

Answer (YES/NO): NO